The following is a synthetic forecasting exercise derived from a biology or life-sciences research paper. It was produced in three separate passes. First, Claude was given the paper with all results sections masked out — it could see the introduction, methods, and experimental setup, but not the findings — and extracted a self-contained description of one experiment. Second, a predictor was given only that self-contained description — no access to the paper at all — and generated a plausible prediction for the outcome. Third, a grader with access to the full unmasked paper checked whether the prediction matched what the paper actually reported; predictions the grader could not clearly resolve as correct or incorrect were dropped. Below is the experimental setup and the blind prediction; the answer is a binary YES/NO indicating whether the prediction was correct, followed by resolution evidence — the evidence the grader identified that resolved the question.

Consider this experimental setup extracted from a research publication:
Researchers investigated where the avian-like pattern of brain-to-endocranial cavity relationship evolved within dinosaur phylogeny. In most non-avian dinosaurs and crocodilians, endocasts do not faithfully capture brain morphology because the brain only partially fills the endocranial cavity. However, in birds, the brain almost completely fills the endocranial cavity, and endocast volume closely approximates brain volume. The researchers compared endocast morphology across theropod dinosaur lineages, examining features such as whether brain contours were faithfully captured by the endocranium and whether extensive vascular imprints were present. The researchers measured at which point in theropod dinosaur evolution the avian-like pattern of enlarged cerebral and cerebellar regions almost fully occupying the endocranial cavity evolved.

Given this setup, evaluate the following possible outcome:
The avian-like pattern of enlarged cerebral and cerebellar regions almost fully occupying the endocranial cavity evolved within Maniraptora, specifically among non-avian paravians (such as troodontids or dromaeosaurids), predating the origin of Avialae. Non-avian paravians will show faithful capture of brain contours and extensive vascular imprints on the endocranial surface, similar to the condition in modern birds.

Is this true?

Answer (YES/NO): NO